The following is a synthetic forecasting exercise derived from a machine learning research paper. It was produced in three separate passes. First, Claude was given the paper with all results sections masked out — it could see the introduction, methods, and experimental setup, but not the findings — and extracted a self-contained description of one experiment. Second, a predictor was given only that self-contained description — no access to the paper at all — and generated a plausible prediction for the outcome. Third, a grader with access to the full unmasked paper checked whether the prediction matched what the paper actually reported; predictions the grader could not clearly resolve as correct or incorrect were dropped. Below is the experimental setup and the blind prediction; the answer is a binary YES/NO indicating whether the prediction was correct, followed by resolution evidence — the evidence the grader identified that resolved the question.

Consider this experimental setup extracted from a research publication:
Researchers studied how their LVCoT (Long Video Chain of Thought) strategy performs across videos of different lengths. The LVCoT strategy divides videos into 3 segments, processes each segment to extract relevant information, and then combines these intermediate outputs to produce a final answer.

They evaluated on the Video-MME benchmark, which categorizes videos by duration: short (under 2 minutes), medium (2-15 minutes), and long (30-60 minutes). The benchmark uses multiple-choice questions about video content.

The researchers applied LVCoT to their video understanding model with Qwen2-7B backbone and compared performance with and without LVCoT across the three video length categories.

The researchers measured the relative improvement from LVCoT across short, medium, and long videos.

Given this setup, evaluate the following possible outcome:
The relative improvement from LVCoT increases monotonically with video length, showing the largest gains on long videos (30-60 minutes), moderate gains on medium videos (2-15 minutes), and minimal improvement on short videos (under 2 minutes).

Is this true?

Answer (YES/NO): YES